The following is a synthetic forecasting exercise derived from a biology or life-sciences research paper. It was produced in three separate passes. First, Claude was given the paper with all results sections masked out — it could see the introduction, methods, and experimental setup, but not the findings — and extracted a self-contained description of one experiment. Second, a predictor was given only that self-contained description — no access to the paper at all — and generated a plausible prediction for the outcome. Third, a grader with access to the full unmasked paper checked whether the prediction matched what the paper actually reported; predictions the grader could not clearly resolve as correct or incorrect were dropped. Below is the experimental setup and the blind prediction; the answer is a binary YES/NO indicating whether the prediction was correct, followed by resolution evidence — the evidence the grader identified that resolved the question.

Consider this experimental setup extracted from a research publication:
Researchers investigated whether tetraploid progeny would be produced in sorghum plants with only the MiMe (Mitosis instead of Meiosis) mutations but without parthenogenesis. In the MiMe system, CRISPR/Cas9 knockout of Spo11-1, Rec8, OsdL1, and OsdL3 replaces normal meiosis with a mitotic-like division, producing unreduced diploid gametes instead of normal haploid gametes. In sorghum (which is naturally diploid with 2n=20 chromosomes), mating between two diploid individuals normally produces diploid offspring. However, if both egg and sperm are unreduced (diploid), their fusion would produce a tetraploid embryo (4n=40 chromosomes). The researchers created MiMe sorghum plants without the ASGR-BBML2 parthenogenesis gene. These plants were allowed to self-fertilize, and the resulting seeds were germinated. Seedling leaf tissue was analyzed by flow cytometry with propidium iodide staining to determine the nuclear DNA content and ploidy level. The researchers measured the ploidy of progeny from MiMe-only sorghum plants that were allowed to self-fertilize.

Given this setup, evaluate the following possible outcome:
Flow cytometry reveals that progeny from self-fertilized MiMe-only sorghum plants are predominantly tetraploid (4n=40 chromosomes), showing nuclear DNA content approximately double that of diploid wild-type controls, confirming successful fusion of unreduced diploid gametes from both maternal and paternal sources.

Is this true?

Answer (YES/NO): YES